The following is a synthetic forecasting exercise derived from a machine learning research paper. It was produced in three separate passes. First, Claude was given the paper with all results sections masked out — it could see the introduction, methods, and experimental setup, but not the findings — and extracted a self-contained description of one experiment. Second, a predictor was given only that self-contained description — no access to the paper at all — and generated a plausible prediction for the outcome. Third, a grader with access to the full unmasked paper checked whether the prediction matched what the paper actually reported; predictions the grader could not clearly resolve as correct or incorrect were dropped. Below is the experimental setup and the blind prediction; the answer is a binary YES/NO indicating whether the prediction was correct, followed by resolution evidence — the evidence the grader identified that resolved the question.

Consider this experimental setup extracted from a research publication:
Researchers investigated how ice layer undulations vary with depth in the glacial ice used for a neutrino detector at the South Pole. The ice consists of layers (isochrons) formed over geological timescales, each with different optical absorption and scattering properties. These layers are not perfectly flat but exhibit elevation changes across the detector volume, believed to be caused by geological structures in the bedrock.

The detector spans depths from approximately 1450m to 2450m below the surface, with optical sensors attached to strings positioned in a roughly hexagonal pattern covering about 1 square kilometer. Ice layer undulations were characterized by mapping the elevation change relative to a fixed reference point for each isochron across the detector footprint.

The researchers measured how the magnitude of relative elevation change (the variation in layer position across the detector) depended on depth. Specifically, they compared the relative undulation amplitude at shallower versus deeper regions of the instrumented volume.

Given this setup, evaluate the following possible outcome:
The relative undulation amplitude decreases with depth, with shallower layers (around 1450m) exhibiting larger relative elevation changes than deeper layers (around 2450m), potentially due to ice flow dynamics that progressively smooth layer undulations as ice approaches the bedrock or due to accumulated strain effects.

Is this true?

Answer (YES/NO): NO